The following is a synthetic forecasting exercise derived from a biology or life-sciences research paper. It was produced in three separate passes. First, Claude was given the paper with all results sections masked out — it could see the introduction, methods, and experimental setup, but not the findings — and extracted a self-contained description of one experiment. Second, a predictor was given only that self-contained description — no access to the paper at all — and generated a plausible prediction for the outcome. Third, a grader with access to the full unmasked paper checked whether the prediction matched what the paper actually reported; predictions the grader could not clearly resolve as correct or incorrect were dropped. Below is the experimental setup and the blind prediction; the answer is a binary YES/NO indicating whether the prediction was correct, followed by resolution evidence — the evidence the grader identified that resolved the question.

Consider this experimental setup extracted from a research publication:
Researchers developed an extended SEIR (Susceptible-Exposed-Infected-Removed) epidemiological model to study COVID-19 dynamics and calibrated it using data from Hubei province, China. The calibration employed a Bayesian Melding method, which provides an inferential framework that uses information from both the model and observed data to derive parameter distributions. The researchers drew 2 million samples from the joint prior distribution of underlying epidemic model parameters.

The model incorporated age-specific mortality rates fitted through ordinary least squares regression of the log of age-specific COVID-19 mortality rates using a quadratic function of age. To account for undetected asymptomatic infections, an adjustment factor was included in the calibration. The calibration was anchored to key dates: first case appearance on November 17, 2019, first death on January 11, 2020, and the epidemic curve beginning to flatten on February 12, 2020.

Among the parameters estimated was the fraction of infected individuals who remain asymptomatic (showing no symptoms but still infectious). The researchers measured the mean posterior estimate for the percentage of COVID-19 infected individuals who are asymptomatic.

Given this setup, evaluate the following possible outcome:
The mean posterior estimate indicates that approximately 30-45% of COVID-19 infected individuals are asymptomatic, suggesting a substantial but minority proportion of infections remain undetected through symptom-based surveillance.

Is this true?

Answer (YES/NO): NO